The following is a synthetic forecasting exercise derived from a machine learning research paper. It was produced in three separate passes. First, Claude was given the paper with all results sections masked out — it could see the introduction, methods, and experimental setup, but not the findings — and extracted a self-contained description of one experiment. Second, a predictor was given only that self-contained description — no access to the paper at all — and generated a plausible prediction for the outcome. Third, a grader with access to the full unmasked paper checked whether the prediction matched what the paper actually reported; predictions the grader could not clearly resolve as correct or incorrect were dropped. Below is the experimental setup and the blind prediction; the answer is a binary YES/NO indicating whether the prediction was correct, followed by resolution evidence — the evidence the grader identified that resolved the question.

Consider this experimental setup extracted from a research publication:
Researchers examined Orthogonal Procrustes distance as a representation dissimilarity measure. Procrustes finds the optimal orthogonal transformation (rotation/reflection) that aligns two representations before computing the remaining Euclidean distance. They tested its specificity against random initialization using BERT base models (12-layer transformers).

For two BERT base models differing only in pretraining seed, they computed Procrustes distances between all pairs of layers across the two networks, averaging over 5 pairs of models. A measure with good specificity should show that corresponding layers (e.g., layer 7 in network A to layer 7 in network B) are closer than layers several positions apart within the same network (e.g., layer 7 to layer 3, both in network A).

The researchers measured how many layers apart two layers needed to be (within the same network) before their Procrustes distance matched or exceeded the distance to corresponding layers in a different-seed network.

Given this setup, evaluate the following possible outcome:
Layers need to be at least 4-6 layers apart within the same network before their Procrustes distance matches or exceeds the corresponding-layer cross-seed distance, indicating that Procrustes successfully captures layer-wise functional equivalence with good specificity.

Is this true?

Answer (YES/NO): NO